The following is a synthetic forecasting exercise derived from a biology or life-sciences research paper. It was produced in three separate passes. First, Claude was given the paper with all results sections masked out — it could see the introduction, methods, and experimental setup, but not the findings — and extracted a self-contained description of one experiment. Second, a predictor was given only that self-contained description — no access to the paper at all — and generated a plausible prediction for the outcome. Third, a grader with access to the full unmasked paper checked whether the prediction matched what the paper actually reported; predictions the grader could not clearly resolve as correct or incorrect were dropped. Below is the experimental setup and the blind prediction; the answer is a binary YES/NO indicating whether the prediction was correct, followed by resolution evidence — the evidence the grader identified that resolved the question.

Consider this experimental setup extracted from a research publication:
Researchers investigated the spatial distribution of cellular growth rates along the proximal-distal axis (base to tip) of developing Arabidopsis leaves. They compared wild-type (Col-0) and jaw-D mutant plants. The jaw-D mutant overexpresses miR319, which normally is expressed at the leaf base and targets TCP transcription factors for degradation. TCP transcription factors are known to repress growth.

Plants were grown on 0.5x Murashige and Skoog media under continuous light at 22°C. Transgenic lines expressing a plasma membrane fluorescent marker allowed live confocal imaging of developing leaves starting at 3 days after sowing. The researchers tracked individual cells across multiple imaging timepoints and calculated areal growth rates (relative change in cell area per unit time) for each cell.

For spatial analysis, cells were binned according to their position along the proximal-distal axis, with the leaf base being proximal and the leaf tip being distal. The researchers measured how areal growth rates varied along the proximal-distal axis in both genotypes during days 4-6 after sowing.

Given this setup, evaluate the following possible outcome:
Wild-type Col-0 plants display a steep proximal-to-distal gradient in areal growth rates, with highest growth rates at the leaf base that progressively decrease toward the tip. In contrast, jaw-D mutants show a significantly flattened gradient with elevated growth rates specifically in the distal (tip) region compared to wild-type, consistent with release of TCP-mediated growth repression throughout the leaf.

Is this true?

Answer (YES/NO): YES